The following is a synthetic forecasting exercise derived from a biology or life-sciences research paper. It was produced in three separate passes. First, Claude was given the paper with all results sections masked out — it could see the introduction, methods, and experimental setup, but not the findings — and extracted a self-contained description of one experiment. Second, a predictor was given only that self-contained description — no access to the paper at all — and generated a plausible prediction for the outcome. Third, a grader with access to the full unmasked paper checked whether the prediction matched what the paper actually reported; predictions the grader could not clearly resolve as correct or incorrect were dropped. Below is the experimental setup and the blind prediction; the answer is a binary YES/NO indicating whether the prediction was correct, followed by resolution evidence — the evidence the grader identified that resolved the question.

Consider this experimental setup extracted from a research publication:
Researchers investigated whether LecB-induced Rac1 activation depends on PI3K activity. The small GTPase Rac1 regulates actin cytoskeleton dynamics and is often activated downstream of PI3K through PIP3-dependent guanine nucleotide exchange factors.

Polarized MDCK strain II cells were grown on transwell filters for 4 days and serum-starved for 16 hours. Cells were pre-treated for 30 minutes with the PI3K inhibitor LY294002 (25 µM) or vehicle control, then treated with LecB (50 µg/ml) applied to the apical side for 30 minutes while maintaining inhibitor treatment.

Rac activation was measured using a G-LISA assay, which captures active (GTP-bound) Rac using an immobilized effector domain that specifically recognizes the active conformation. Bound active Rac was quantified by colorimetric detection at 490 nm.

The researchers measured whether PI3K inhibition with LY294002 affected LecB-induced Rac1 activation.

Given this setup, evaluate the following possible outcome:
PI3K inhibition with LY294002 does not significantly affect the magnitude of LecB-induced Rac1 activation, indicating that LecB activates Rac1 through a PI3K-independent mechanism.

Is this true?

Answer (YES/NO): NO